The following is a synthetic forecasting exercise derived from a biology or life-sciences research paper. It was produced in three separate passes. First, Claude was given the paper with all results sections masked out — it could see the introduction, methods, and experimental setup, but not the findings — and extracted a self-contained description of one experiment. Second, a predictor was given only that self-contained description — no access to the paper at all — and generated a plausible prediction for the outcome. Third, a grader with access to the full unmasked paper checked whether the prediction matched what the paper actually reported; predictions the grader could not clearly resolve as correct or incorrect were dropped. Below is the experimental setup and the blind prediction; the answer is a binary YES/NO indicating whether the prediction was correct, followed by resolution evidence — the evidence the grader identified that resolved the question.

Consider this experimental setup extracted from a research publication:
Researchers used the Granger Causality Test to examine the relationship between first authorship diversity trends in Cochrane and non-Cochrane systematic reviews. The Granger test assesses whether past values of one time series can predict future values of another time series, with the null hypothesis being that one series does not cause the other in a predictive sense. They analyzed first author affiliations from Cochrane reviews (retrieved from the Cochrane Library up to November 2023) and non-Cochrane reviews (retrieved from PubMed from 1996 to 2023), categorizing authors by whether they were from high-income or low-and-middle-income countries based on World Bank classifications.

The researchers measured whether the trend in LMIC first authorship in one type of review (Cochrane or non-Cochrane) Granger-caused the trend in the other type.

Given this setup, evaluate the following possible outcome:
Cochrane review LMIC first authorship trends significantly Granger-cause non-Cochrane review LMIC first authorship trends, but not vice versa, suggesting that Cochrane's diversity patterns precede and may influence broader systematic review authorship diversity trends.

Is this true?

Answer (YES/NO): NO